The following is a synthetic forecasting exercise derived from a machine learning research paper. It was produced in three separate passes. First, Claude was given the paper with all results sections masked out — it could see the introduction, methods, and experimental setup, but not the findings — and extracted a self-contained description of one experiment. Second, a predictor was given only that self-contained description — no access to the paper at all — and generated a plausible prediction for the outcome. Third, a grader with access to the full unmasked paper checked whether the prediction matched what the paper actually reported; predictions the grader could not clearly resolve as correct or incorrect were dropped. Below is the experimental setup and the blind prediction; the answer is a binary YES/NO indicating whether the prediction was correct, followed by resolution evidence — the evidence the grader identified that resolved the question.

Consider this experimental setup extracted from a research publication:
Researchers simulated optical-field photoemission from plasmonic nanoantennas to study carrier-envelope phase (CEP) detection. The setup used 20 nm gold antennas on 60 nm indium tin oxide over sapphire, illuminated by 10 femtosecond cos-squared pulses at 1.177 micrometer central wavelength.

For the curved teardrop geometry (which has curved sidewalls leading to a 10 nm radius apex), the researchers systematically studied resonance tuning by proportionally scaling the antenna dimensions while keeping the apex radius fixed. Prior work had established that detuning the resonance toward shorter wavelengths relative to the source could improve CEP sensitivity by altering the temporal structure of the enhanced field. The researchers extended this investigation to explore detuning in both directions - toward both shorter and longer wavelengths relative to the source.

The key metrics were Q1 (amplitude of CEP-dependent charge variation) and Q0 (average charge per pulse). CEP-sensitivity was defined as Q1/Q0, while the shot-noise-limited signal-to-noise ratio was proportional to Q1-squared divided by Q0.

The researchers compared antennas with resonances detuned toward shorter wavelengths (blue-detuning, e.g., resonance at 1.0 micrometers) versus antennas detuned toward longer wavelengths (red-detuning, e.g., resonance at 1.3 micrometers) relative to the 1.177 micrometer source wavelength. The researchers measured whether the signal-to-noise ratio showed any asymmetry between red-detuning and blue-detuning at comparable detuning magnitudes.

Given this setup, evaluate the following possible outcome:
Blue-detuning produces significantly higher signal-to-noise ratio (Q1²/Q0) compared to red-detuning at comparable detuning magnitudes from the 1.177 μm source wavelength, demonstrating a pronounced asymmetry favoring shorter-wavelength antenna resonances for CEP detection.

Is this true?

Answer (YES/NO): NO